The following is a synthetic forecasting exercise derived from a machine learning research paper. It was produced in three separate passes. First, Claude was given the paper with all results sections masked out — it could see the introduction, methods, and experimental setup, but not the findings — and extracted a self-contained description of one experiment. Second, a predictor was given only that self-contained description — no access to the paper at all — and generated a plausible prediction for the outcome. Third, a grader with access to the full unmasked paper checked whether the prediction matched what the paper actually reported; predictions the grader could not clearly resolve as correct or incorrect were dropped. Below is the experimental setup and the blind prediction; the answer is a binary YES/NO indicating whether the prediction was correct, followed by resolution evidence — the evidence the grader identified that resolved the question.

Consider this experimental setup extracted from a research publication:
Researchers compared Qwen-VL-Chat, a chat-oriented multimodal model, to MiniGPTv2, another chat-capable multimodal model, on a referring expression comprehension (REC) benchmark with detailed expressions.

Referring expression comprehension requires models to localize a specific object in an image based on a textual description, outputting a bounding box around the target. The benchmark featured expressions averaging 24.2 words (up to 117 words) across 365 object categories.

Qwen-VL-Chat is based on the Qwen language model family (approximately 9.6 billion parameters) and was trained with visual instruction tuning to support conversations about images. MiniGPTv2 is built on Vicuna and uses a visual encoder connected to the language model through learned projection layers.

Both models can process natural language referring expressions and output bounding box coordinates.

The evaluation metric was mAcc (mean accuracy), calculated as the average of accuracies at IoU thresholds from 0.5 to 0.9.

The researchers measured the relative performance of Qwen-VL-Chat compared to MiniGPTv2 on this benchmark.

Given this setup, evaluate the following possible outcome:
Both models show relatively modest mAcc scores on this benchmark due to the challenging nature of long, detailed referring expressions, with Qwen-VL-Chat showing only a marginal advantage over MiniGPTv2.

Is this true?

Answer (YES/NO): NO